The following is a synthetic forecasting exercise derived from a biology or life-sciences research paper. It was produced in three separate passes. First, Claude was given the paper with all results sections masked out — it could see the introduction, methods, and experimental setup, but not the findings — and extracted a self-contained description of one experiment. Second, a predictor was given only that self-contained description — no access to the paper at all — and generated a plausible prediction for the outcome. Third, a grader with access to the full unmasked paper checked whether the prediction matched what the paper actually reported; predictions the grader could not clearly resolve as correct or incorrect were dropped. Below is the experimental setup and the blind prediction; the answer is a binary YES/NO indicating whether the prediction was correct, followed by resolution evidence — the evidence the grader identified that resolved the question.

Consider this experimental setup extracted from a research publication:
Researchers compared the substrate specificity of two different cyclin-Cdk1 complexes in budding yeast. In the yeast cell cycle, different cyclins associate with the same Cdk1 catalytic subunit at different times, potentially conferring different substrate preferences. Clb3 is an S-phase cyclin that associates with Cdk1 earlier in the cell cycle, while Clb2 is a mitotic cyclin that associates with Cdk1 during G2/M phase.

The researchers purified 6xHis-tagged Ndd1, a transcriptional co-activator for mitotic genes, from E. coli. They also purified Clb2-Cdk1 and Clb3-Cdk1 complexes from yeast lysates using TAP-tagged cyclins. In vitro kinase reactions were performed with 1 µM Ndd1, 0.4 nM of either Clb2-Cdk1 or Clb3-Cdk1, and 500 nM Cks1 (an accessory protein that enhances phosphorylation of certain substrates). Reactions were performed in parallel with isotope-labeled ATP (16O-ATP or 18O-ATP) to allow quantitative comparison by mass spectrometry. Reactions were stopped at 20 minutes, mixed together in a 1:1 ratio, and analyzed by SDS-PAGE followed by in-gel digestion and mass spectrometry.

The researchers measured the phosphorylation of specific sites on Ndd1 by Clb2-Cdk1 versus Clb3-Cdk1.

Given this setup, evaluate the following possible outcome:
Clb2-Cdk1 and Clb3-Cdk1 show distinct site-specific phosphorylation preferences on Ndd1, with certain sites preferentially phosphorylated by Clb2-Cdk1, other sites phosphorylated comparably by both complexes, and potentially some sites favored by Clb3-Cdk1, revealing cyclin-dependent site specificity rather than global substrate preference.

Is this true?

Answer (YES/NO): YES